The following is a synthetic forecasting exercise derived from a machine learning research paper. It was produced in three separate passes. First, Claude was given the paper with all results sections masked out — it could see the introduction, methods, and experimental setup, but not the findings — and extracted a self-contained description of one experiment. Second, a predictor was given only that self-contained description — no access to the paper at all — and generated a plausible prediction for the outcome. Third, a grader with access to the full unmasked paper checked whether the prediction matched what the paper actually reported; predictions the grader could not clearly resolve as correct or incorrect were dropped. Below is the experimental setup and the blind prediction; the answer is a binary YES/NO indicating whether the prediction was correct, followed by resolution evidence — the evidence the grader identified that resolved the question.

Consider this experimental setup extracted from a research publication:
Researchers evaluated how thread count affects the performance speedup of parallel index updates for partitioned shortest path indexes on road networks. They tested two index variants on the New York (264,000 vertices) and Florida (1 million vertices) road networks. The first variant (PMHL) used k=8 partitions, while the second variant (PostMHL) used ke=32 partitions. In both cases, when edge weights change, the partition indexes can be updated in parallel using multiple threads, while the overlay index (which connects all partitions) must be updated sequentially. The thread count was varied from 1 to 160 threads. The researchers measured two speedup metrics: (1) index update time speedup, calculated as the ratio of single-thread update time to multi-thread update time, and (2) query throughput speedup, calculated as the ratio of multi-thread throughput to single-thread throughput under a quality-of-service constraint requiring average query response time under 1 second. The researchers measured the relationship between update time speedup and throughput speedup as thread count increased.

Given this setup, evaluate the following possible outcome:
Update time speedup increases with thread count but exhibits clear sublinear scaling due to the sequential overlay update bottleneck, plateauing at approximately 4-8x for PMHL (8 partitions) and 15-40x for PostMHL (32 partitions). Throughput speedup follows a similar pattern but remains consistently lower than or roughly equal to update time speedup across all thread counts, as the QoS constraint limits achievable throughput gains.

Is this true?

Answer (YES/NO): NO